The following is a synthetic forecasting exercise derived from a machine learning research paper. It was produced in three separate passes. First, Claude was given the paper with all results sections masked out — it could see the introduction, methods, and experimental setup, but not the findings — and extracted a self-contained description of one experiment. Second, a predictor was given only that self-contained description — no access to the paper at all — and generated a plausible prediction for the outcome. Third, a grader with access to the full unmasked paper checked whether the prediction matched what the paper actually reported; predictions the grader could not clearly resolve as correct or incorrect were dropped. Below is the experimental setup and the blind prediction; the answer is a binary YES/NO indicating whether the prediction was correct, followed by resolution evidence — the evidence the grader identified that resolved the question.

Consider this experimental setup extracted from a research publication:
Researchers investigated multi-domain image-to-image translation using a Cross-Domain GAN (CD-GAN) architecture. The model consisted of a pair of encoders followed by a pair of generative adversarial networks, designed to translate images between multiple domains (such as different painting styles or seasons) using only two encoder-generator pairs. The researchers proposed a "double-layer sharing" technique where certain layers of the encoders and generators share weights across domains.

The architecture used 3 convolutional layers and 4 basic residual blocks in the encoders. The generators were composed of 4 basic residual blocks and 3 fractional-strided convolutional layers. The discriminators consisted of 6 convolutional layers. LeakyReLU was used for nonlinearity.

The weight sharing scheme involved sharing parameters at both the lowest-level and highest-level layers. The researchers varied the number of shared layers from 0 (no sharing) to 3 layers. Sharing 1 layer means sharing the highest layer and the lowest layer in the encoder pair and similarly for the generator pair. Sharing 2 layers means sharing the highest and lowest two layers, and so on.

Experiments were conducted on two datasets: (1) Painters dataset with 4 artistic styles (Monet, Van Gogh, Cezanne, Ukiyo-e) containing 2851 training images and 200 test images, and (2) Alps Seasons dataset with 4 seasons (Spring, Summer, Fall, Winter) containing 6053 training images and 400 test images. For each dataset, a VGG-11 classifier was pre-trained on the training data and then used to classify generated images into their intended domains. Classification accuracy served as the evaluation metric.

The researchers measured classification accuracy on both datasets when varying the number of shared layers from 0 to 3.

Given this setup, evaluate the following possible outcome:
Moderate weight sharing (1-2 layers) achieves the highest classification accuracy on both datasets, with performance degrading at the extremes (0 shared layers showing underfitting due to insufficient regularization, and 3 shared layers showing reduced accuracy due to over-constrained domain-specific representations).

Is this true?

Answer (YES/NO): YES